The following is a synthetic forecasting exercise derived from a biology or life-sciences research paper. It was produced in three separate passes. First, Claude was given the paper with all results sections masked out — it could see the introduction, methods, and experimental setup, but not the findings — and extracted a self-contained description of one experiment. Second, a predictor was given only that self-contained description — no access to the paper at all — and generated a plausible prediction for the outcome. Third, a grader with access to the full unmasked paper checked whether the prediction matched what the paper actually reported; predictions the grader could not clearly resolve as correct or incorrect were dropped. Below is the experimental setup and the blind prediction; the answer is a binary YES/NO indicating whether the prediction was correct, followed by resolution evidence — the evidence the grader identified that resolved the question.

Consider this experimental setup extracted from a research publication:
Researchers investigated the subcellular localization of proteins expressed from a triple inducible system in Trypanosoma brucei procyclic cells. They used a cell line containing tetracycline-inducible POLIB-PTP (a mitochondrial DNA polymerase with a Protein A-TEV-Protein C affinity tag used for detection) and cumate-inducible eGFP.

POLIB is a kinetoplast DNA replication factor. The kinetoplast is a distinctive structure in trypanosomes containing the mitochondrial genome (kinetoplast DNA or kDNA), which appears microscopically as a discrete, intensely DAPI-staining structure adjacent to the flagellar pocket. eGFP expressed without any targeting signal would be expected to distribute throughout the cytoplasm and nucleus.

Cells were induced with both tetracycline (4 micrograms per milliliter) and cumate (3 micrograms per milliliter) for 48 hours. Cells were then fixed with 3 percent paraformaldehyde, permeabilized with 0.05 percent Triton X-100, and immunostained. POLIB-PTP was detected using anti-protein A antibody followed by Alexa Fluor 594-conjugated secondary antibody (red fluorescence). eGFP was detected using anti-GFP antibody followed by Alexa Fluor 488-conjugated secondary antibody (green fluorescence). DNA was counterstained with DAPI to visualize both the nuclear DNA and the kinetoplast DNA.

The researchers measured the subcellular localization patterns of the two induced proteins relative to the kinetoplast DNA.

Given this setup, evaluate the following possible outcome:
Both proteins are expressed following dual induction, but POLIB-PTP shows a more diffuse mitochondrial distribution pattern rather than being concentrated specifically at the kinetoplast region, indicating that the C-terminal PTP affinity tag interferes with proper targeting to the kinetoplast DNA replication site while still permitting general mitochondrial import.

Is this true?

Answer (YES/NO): NO